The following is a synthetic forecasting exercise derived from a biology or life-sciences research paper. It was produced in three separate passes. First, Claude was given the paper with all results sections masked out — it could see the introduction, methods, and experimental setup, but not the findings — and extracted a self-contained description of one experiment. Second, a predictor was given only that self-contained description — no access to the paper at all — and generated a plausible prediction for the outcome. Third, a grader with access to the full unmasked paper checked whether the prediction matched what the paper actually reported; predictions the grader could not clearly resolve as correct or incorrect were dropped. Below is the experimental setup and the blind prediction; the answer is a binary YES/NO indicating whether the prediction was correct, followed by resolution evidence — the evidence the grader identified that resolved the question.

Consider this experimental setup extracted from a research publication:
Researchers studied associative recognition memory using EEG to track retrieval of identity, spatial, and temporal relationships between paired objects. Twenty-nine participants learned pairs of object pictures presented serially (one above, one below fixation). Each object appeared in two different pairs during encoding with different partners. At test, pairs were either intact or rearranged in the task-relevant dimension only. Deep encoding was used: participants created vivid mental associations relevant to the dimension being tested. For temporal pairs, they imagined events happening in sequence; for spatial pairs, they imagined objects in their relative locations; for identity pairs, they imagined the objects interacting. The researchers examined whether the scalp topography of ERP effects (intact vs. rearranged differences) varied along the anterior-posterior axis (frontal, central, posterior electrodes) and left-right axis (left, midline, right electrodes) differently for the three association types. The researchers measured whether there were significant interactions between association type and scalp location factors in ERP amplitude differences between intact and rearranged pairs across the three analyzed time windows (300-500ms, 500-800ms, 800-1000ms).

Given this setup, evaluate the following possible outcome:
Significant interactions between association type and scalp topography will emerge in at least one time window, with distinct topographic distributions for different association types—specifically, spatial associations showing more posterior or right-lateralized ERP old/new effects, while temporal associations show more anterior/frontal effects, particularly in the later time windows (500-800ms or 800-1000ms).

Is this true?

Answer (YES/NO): NO